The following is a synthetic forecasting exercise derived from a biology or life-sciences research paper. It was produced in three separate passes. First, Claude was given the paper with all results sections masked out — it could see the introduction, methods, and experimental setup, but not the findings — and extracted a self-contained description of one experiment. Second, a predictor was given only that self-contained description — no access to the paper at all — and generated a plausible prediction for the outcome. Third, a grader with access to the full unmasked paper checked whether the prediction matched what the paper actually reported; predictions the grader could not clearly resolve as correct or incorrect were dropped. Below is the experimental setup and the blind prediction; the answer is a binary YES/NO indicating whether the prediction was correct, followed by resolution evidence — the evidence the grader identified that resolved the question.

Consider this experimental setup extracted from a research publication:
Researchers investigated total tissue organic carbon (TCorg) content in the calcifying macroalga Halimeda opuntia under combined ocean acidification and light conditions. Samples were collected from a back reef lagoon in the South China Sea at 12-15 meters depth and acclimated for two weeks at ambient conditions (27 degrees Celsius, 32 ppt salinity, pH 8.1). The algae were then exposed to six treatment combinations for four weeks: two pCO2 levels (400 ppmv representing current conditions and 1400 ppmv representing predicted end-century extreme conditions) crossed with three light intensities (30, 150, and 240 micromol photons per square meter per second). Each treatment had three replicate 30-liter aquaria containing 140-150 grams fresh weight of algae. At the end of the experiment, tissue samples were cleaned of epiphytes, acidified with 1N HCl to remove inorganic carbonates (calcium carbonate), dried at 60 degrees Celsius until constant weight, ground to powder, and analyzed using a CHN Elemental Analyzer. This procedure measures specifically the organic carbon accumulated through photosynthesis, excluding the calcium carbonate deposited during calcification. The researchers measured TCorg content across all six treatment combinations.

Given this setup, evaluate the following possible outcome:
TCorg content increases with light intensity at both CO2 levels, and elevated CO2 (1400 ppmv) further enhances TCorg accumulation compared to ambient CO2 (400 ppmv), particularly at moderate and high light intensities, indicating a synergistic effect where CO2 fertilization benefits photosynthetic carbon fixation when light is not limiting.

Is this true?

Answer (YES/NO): NO